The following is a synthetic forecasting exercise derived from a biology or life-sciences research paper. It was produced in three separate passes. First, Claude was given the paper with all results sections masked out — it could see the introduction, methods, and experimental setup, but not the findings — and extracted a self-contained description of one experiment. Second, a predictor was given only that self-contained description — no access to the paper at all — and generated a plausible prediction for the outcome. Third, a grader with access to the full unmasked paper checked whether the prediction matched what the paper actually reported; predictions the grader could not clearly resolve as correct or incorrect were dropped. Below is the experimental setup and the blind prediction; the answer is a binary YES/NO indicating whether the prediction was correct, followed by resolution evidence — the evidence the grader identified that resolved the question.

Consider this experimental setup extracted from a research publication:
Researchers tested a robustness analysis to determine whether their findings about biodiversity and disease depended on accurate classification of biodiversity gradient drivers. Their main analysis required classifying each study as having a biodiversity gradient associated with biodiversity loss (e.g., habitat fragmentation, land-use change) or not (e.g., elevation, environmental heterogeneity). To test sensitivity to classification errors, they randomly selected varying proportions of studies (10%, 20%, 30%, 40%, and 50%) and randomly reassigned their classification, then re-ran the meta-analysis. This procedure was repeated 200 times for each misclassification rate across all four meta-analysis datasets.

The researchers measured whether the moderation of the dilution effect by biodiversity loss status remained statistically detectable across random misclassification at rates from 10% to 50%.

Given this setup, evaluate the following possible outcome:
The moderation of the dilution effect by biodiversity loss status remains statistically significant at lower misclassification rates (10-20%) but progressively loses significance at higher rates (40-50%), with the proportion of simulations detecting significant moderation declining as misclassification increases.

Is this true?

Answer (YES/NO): NO